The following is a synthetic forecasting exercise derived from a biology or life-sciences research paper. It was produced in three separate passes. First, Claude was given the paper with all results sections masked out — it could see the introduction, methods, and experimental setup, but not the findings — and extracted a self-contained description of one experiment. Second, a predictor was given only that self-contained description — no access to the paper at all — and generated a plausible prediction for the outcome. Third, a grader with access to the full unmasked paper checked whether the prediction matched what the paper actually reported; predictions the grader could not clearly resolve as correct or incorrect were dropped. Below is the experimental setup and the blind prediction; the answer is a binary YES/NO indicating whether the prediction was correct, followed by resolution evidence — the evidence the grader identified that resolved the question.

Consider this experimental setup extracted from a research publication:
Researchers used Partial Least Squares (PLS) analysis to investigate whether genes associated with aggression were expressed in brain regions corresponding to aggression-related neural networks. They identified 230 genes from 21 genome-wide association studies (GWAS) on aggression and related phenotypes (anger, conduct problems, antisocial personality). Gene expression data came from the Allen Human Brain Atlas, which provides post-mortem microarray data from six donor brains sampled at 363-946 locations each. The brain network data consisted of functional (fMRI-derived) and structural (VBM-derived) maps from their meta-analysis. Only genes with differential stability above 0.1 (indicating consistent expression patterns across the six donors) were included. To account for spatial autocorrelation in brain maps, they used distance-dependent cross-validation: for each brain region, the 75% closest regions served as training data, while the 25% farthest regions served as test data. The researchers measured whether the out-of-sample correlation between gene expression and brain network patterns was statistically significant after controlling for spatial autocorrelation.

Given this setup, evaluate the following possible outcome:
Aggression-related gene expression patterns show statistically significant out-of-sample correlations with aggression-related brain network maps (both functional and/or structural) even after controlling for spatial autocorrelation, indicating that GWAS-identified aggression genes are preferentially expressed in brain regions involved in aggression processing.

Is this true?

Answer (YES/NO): YES